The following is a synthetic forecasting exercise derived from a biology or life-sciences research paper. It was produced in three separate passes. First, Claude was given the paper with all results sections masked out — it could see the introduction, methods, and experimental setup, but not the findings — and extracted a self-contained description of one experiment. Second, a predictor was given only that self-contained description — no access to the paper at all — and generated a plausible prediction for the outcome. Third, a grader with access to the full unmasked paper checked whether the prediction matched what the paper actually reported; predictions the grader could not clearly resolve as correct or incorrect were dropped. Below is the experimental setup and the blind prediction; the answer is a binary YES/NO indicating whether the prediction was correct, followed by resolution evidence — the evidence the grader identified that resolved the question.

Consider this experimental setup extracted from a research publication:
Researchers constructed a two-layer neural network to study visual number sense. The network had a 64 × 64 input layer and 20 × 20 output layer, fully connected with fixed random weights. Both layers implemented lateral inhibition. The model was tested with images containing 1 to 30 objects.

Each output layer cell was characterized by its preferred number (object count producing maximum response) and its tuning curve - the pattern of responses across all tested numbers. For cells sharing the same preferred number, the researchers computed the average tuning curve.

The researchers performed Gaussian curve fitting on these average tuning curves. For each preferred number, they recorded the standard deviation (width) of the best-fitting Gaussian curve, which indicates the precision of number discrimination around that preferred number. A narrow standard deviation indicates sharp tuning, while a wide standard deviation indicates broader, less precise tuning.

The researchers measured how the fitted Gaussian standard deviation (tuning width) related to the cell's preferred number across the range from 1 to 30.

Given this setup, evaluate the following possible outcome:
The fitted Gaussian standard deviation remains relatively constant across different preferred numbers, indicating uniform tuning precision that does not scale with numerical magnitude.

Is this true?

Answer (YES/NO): NO